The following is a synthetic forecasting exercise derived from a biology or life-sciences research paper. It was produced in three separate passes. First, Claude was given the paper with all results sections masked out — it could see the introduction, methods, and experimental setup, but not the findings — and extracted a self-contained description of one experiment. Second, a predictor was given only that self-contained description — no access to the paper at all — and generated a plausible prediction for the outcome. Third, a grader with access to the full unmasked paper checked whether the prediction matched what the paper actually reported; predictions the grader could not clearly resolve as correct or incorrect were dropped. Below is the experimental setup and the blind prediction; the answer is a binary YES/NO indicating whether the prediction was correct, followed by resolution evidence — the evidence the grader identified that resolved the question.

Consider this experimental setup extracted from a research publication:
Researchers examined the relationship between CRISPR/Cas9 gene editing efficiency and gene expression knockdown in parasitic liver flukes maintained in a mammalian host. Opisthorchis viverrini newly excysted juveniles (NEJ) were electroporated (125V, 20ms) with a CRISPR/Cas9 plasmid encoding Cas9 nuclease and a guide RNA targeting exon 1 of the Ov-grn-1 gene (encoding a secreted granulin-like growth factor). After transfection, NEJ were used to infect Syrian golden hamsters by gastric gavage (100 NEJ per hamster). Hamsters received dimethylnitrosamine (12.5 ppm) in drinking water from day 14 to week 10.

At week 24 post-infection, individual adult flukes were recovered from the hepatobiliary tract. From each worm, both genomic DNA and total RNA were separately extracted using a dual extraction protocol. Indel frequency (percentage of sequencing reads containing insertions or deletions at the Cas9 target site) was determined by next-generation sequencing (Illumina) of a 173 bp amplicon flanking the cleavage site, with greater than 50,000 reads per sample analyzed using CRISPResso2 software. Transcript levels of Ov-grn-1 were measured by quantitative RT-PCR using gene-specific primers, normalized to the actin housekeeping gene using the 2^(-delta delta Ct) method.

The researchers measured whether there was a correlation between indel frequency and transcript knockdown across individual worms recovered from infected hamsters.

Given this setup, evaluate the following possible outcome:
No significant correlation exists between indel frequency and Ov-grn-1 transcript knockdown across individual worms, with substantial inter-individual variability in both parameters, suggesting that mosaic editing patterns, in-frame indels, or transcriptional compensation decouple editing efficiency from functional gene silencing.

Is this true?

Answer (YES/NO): NO